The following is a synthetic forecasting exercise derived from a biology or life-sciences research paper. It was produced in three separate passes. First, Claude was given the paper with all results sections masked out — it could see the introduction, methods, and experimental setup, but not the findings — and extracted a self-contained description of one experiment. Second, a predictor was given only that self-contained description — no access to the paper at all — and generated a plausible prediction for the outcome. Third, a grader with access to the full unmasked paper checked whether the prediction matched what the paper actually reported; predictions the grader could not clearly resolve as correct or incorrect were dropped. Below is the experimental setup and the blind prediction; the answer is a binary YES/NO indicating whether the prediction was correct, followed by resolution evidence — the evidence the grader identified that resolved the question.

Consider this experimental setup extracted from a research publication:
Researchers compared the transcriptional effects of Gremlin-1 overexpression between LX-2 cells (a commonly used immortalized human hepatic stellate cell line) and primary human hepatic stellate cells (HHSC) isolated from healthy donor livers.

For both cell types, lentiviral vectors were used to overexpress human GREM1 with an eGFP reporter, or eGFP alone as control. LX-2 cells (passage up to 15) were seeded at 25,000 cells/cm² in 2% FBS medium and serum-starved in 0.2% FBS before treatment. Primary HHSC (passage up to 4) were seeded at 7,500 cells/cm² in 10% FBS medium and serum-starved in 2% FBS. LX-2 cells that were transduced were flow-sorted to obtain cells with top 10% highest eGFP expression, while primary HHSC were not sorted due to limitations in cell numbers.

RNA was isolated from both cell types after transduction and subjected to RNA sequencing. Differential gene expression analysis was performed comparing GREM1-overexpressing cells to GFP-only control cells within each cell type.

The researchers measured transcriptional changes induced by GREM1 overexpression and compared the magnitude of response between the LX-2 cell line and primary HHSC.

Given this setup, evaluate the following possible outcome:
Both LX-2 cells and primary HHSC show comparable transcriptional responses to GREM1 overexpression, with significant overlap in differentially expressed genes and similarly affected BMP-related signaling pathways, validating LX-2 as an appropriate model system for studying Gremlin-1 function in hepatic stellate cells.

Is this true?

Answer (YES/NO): NO